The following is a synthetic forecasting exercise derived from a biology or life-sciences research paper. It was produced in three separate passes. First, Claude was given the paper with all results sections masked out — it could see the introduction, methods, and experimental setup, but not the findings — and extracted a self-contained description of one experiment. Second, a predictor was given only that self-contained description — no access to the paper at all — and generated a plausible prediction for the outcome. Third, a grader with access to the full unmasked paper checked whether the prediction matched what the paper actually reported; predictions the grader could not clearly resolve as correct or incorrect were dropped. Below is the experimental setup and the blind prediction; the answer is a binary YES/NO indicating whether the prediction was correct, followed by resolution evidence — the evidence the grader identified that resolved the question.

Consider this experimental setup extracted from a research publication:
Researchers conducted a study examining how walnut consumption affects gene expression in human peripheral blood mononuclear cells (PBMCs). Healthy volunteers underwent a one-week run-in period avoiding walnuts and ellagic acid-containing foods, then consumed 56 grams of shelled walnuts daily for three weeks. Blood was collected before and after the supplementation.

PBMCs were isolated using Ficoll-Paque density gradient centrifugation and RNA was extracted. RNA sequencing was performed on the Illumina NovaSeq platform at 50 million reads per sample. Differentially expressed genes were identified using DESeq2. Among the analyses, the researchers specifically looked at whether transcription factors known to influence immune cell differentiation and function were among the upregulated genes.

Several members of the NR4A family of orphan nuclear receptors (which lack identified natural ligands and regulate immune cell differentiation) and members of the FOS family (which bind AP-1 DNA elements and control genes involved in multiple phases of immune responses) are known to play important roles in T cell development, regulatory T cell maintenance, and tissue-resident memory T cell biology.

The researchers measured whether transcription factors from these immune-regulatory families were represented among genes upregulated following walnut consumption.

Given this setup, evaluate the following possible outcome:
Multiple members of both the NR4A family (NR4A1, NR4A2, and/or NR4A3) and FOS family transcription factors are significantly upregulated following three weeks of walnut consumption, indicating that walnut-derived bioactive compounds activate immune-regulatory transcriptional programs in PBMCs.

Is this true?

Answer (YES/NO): YES